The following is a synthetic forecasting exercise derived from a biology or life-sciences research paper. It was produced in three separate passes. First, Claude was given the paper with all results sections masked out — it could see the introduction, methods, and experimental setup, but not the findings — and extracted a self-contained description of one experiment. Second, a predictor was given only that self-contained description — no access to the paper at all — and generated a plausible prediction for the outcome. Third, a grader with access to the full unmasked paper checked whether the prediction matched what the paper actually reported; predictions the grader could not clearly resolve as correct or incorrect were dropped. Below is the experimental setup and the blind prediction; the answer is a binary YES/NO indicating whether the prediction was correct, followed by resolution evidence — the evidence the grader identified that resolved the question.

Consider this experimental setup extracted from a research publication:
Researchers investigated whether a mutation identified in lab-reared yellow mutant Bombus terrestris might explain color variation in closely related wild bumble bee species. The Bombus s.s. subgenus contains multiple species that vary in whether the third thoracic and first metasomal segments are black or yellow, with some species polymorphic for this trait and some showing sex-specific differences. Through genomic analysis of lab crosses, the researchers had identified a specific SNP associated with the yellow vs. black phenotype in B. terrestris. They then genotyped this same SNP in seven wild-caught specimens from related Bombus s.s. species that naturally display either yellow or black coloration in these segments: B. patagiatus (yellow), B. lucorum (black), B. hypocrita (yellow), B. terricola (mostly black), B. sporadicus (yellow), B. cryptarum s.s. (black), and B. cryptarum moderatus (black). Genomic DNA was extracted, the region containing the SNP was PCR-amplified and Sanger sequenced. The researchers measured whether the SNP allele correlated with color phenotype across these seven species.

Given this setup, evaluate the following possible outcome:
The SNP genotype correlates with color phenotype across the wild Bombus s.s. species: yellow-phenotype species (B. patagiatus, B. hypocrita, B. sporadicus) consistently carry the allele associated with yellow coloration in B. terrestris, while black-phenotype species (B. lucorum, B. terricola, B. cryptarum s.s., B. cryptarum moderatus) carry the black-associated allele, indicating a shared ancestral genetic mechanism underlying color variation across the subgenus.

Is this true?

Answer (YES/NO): NO